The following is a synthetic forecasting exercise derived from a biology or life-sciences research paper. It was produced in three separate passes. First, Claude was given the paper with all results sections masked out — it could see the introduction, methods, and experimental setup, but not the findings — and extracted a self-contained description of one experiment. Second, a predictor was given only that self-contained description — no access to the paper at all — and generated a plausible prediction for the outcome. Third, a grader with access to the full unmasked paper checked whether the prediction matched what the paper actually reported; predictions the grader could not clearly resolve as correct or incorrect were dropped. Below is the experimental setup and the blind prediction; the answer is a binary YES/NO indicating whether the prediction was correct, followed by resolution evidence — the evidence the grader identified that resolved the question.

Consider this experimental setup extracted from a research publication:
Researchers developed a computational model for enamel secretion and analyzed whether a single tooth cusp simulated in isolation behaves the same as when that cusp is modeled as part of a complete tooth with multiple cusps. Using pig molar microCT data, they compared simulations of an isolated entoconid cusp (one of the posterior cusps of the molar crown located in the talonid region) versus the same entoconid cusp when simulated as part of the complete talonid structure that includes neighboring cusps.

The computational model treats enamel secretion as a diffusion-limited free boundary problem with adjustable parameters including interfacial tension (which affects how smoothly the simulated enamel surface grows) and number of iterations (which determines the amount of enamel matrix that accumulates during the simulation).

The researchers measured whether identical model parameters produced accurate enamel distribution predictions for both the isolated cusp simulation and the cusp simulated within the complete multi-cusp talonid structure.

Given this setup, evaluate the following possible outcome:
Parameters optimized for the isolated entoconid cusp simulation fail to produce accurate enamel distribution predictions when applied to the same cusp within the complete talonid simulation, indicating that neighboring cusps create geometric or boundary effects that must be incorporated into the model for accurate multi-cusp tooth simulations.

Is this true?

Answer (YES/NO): NO